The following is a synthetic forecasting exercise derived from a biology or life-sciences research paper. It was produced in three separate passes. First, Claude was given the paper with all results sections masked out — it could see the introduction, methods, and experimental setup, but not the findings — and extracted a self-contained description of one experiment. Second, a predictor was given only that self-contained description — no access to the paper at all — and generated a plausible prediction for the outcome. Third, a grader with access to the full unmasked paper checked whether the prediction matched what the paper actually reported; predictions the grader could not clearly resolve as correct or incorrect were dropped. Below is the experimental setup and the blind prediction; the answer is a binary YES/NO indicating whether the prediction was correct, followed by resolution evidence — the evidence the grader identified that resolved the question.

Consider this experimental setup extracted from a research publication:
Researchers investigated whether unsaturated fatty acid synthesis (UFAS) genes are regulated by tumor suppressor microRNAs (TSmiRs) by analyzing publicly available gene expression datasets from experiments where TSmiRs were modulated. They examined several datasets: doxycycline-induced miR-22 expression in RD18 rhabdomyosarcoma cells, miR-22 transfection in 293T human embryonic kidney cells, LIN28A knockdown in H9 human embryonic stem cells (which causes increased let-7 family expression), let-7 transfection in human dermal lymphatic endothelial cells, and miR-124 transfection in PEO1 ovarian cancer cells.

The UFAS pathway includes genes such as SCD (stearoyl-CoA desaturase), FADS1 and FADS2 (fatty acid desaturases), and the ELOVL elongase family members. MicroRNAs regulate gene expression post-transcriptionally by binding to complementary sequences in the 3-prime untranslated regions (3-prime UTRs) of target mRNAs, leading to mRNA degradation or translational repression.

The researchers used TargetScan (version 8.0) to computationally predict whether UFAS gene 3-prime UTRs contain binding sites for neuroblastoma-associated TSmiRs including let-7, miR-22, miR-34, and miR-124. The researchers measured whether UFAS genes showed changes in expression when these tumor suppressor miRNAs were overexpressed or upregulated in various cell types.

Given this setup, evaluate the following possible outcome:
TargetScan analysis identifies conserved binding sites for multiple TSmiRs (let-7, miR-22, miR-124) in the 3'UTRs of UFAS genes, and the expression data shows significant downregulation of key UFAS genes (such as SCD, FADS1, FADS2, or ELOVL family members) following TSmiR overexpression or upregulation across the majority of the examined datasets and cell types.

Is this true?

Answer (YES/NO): YES